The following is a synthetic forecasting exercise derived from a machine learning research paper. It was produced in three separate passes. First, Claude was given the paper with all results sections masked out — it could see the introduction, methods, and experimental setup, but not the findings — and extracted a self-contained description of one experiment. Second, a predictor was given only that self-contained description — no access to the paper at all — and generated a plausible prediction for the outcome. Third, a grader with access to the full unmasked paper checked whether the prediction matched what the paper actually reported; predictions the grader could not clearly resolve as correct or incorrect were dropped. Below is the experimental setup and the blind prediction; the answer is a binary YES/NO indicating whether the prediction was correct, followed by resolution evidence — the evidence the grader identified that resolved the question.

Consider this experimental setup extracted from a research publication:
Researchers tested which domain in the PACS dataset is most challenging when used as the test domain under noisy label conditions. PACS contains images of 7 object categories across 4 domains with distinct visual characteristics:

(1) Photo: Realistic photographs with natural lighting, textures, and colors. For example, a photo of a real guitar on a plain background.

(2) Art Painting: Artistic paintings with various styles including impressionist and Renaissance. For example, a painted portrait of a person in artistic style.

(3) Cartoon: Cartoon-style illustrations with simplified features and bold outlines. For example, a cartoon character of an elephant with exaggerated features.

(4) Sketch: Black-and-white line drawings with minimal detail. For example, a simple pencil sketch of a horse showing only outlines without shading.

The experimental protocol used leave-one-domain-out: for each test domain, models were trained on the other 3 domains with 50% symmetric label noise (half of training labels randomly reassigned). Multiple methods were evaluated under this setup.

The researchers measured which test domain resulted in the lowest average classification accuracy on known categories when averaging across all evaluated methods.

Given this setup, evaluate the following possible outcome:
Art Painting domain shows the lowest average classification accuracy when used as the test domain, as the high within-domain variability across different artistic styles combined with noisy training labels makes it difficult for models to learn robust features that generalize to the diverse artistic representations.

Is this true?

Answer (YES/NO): NO